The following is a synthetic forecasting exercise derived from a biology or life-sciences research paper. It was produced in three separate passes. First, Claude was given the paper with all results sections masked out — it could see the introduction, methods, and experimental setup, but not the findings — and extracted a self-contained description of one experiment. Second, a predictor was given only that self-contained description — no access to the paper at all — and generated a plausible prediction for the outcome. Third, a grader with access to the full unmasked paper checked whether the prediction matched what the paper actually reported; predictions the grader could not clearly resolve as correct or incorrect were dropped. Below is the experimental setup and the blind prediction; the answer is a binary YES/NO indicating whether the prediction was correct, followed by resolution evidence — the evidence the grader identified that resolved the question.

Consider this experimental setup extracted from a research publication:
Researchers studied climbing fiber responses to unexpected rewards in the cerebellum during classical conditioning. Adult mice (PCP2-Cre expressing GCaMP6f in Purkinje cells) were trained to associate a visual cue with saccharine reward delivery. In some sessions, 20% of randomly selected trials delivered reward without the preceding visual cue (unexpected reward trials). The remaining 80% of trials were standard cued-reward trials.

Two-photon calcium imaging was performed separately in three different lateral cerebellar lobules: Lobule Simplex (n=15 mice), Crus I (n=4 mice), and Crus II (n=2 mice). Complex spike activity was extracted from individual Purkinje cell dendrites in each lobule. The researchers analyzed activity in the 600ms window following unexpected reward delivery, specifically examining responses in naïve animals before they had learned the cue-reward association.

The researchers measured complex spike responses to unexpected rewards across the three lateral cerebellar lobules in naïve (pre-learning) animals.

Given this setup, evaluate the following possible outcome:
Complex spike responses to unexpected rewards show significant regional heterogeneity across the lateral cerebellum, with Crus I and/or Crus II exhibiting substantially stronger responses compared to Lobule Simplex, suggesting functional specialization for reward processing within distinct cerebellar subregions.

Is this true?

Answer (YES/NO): NO